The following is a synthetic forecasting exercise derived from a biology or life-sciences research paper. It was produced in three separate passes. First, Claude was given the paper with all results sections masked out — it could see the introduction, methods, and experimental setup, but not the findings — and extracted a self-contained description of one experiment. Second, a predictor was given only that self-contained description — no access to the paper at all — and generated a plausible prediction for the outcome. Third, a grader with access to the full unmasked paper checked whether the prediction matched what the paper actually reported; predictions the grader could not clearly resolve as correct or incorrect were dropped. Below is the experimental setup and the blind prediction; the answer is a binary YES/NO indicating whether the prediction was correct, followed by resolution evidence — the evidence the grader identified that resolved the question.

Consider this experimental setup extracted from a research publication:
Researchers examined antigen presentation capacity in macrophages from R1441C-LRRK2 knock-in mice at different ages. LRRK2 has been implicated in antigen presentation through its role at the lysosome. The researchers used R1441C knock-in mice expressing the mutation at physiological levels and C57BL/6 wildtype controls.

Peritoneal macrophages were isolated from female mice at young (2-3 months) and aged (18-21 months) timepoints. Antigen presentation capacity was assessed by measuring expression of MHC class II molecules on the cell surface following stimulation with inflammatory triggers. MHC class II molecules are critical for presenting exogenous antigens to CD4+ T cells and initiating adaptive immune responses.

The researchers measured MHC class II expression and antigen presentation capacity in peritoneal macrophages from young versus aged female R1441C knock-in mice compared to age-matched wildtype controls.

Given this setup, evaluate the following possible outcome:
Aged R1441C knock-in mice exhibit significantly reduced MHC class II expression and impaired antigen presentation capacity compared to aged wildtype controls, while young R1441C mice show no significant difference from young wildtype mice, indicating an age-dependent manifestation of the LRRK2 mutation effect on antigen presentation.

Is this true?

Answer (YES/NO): NO